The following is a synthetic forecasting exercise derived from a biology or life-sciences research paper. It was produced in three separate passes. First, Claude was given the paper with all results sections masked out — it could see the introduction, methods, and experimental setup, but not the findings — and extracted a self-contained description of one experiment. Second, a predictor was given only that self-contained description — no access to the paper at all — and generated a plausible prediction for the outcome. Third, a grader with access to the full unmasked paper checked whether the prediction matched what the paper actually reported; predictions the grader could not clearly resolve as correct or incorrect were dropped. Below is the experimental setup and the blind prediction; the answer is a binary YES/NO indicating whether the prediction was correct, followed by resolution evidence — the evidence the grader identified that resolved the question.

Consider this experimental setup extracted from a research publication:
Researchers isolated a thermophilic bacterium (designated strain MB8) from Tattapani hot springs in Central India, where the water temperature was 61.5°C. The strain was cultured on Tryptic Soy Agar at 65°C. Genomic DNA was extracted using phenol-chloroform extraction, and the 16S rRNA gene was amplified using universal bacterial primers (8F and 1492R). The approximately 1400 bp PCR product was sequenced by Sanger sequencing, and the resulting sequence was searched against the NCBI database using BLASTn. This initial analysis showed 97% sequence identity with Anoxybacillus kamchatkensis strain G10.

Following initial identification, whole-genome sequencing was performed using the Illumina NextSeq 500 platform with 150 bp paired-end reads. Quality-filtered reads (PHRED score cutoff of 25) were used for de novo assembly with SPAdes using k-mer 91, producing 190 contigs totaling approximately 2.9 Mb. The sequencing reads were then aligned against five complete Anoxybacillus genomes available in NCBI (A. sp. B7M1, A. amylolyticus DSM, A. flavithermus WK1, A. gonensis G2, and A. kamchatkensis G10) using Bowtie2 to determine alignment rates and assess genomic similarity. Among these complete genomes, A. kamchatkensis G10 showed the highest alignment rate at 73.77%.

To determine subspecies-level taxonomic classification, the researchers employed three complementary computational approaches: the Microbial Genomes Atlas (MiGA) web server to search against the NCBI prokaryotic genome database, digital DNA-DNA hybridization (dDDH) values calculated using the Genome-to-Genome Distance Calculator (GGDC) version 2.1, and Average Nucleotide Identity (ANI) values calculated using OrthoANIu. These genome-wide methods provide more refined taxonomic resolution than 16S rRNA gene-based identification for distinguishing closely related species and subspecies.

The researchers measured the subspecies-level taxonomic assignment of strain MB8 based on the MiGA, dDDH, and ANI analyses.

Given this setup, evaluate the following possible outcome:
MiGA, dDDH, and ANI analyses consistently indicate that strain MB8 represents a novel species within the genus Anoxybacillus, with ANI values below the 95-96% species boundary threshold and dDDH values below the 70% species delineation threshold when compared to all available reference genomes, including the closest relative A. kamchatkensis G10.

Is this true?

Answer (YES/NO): NO